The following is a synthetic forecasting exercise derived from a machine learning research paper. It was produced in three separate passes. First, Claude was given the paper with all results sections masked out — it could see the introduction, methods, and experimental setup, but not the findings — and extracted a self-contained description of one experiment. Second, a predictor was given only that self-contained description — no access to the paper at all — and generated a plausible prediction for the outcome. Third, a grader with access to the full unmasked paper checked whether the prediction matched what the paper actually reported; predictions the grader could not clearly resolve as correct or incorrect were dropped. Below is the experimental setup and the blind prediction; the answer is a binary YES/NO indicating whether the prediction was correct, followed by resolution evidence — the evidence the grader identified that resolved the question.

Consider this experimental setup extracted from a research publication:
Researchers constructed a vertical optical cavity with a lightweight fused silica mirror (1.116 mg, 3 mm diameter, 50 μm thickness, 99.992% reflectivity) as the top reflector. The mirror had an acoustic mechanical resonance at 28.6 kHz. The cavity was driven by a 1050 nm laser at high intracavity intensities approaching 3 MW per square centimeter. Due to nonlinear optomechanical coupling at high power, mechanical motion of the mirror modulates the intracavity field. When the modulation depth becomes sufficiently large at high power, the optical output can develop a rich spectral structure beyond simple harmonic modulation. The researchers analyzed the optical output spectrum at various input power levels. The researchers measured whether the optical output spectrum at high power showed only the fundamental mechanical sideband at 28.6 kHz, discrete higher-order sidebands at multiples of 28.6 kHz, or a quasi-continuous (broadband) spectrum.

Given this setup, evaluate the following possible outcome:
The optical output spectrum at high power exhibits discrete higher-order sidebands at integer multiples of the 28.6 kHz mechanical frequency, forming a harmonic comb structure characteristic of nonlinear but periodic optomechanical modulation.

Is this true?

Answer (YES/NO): YES